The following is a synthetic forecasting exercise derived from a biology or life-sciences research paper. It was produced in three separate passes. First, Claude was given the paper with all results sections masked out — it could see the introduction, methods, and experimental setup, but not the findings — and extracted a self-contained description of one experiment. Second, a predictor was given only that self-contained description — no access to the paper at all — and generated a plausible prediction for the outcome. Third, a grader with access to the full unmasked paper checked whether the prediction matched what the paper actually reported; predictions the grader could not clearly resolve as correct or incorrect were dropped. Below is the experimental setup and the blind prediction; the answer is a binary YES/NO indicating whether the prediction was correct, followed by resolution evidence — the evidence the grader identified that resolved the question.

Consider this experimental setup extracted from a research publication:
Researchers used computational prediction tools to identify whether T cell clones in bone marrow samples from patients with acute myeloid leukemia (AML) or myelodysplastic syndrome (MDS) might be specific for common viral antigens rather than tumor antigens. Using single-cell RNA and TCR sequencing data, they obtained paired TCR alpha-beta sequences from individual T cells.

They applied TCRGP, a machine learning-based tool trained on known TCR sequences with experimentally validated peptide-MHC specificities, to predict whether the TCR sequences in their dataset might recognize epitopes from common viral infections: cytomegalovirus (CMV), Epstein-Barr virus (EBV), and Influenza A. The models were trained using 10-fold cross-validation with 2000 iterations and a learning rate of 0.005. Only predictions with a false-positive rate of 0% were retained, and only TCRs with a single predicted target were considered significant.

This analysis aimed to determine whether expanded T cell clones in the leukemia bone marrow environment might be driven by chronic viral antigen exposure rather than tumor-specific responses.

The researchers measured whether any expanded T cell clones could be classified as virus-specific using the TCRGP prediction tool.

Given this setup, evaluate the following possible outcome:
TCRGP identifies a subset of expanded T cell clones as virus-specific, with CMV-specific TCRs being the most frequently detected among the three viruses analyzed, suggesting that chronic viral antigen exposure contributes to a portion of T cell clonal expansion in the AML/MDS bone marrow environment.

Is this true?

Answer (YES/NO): YES